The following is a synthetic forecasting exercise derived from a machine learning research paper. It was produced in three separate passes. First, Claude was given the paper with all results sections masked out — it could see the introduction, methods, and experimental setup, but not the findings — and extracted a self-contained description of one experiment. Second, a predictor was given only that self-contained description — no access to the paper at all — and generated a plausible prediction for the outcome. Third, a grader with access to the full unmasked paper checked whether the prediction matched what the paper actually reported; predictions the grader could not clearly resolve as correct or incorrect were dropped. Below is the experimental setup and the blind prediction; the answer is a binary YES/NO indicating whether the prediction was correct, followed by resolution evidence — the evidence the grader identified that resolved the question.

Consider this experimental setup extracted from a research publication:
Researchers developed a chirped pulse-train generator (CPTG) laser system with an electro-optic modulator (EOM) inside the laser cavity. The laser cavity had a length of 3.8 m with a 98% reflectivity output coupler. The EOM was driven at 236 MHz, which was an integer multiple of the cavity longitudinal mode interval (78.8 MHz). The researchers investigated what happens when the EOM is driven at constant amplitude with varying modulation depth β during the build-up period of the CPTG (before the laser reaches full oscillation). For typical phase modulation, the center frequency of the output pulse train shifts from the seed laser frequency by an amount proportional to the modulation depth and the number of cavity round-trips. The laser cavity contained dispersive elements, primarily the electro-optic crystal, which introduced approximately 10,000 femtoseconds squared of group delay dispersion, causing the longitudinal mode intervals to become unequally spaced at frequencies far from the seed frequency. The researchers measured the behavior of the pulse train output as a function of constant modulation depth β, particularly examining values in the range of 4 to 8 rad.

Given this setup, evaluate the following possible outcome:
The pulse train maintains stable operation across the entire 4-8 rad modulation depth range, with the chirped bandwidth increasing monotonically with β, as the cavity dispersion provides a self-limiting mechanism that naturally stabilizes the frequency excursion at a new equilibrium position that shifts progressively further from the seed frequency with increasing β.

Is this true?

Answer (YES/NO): NO